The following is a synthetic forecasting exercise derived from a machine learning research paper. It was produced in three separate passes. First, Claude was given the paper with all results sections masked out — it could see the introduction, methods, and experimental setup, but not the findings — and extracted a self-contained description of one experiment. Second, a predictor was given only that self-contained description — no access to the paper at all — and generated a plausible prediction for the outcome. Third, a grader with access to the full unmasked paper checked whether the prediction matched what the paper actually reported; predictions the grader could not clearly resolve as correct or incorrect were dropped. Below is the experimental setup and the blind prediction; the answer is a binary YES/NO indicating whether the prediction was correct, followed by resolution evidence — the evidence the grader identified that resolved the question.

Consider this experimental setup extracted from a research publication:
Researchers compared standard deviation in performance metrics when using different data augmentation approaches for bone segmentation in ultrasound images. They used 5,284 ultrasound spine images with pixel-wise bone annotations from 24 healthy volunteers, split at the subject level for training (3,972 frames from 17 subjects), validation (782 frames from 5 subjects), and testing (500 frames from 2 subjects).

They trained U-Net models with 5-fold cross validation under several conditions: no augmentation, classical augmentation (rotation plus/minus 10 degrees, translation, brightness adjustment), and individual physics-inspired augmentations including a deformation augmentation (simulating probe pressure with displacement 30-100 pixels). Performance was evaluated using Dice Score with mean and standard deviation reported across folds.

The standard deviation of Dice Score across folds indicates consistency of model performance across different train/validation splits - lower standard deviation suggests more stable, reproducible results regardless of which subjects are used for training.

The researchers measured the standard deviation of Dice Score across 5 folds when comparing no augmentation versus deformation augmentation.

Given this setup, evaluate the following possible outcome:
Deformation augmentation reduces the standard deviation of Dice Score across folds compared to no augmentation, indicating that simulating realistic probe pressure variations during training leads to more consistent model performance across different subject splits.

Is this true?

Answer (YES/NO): YES